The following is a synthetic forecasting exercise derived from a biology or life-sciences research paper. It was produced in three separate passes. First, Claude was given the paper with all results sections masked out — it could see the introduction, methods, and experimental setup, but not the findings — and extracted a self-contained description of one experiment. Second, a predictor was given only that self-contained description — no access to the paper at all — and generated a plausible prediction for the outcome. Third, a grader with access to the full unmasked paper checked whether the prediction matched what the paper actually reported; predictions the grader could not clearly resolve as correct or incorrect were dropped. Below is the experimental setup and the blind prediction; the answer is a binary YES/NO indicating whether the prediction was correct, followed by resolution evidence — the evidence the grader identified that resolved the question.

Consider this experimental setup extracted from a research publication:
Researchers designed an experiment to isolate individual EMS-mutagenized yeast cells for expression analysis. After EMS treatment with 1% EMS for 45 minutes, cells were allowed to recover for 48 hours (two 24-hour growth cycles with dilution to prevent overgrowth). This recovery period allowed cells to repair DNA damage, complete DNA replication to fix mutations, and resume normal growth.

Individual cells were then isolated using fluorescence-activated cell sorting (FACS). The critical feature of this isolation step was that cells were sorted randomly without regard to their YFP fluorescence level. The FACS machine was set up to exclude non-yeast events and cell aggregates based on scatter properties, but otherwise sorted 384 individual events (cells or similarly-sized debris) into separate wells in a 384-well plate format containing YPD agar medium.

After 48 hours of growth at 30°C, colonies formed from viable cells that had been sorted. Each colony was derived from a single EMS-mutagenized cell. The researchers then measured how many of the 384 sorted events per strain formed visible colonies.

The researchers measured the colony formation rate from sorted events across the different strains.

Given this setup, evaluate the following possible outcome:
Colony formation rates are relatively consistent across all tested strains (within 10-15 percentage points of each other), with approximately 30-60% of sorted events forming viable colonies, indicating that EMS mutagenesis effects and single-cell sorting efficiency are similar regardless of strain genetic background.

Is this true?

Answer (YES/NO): NO